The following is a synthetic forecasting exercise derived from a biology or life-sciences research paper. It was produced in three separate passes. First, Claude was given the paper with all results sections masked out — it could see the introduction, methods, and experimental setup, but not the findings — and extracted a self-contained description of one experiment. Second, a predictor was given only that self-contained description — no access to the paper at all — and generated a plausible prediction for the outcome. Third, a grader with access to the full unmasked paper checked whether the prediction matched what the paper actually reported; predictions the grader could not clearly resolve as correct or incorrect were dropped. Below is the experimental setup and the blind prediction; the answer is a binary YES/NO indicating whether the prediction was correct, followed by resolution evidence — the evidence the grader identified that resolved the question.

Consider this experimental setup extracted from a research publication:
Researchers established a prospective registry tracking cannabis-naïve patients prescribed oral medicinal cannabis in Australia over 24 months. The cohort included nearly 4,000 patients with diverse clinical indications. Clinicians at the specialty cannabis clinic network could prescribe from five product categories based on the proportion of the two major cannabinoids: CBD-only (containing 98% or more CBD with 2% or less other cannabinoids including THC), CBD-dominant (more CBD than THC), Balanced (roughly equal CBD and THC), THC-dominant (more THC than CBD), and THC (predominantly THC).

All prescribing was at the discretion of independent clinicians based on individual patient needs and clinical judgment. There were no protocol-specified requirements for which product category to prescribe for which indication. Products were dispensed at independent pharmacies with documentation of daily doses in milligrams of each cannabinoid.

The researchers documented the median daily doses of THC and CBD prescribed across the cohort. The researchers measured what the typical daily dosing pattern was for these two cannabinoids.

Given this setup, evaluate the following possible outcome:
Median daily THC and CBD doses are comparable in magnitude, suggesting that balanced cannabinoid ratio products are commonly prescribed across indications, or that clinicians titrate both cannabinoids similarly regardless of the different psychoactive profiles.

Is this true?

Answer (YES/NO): NO